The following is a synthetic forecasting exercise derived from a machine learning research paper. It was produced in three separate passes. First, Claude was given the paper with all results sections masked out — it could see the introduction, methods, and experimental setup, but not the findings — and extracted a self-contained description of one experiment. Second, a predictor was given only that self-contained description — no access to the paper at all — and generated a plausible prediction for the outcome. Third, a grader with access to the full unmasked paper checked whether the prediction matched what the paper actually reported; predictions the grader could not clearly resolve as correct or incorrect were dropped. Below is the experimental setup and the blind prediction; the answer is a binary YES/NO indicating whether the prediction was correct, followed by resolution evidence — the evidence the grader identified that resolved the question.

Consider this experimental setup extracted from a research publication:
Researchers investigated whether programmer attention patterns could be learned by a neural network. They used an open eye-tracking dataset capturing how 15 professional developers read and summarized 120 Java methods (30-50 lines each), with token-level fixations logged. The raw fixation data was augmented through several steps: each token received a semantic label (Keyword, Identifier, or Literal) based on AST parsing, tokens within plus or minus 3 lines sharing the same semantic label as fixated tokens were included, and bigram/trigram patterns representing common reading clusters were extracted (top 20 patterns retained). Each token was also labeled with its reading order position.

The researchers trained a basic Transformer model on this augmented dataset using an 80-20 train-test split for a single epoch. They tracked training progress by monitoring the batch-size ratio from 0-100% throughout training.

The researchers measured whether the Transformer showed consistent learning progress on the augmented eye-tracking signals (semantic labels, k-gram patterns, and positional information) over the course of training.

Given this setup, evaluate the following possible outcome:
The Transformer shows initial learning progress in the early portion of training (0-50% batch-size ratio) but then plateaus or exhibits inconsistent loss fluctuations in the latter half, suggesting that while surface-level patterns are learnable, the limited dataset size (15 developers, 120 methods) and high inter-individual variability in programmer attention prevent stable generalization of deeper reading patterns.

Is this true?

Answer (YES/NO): NO